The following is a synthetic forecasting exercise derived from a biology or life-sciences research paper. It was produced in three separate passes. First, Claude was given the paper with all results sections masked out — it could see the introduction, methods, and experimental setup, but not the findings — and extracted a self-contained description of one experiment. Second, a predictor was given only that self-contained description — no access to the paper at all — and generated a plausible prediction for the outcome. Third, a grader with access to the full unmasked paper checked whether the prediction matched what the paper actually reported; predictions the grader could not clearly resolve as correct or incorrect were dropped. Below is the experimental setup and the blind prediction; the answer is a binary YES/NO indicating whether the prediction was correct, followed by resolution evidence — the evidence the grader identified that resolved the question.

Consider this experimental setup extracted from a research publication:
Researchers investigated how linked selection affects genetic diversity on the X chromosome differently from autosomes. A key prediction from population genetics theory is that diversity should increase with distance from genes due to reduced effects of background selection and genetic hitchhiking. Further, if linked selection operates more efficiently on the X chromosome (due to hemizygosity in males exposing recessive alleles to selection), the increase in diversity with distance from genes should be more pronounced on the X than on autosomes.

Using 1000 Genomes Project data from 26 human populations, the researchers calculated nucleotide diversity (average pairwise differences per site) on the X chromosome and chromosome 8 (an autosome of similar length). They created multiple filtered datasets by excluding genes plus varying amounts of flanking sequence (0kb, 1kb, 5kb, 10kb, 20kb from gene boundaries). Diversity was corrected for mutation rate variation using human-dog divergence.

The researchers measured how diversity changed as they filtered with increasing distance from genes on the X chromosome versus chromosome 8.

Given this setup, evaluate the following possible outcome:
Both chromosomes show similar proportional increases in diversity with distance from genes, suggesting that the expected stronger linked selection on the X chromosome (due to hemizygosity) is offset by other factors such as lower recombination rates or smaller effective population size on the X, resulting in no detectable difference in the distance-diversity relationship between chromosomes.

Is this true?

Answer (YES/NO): NO